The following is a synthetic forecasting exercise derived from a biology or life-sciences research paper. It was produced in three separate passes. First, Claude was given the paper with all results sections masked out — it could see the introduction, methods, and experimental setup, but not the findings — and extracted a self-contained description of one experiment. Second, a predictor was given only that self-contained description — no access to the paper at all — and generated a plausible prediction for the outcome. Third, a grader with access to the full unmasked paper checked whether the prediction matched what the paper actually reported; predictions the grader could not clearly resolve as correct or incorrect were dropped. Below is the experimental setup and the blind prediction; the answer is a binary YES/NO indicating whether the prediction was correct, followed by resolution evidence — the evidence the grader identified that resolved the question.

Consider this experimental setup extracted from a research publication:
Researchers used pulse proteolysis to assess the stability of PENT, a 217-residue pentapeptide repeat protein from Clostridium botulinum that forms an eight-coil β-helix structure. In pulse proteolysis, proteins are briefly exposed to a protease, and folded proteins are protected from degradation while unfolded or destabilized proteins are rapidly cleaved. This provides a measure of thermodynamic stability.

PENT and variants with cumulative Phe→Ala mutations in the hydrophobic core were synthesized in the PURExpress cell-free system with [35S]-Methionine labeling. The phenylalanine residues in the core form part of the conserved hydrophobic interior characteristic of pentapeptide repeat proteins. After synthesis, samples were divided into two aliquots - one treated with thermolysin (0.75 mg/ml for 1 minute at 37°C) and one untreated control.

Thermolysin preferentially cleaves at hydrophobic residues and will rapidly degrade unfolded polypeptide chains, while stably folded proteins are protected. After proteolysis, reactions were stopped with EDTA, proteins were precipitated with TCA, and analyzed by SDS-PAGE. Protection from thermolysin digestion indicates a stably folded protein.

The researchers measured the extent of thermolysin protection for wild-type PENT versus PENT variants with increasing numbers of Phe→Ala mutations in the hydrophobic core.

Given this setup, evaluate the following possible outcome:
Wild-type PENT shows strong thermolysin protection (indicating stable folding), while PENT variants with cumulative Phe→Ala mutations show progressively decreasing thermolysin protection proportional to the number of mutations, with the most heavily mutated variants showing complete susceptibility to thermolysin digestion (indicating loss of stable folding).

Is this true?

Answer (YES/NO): NO